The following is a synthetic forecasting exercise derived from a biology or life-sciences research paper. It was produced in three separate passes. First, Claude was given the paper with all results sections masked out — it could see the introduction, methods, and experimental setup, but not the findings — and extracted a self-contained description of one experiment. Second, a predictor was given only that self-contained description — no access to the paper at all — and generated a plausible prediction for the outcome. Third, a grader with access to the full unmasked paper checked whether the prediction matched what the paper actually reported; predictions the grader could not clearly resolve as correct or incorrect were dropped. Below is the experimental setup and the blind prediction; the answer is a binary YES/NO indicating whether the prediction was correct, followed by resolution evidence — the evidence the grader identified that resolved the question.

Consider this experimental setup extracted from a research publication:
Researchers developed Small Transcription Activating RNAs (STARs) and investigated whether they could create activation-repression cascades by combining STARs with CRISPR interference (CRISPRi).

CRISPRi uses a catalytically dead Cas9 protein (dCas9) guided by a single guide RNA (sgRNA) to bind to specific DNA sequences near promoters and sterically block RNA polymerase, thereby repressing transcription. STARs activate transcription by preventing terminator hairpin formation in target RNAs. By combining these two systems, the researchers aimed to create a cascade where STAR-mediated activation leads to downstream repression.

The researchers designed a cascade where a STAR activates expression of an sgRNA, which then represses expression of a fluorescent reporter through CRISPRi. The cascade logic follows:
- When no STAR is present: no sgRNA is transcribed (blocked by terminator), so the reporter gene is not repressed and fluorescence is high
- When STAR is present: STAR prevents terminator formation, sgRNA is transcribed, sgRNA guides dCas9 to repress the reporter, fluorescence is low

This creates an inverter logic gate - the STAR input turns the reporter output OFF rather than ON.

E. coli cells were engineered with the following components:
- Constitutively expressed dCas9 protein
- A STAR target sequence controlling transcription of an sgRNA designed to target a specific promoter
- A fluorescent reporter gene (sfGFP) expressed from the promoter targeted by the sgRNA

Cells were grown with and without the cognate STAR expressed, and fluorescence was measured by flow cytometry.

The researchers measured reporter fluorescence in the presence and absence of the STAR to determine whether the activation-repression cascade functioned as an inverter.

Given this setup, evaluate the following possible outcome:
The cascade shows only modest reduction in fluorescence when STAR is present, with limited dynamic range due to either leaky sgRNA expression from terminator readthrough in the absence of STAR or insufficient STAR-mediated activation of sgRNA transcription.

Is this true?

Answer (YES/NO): NO